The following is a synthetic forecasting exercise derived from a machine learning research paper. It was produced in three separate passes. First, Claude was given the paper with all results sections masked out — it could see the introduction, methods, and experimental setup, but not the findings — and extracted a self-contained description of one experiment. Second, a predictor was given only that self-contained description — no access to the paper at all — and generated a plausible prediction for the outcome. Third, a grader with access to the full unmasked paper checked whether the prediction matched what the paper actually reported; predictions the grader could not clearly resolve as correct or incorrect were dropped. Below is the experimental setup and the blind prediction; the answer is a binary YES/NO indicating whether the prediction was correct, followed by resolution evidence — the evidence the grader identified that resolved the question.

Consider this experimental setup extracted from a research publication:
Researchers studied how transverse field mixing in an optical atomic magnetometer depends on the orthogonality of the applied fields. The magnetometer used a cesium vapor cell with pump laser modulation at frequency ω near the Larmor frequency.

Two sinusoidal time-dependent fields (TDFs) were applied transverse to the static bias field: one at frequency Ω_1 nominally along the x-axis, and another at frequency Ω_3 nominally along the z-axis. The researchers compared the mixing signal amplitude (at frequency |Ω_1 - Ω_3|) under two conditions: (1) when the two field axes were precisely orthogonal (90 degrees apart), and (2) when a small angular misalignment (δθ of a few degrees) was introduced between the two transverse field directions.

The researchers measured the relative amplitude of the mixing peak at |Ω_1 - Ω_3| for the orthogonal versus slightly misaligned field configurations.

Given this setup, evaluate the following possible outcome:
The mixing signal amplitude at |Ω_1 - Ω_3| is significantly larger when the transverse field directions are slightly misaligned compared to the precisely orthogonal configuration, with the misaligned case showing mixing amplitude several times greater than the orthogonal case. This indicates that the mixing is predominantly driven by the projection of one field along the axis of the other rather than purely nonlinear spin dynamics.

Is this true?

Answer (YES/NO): YES